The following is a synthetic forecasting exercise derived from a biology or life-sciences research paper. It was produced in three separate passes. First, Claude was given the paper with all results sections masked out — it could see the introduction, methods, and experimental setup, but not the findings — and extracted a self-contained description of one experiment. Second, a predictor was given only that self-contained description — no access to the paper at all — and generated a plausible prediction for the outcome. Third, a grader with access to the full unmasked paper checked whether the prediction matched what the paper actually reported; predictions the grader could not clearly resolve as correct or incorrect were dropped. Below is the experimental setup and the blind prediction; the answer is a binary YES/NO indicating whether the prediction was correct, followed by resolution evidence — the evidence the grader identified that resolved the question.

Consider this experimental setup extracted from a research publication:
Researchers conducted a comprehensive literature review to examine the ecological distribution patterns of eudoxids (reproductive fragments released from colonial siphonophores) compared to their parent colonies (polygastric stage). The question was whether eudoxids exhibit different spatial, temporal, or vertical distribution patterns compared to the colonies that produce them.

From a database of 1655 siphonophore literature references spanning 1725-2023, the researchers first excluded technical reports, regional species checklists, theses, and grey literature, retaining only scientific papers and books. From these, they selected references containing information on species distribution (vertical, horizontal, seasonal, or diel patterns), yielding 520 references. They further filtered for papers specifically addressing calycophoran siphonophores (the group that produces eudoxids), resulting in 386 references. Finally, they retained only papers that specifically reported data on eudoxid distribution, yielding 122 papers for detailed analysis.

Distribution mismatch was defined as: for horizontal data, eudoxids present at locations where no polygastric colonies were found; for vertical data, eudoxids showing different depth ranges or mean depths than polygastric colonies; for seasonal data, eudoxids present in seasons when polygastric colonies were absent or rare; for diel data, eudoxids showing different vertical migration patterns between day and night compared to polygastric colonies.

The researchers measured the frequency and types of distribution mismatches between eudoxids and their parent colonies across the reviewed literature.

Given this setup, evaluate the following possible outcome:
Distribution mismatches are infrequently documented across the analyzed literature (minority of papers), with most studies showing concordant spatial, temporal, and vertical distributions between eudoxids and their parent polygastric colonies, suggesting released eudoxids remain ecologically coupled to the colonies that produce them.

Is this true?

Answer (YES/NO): NO